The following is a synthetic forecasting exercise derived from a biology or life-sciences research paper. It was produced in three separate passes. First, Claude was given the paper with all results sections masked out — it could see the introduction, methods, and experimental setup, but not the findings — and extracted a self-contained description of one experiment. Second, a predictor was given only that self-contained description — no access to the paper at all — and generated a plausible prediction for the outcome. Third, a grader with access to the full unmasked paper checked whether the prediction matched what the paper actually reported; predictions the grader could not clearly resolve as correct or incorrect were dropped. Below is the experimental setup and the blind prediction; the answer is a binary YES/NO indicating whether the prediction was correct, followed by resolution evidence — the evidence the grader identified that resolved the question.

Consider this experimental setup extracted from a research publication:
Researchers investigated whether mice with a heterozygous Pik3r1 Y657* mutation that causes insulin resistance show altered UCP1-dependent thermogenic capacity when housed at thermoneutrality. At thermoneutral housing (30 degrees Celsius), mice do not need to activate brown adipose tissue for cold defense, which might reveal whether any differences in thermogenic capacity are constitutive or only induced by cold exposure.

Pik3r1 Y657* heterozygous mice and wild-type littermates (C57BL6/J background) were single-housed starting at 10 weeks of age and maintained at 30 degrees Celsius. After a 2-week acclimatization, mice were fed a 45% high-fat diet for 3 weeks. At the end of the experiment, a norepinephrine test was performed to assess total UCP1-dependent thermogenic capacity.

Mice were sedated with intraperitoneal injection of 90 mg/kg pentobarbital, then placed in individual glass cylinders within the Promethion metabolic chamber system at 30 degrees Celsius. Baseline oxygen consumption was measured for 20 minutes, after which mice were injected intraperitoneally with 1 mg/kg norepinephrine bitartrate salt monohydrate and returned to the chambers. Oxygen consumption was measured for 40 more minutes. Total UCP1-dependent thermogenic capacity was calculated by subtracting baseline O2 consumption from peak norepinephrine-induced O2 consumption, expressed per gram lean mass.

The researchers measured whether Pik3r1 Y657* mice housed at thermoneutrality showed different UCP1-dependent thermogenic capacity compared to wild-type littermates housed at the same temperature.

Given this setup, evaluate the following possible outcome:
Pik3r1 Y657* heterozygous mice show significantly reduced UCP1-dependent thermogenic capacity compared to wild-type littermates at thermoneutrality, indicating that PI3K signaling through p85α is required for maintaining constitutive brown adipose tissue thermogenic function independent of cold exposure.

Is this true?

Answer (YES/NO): NO